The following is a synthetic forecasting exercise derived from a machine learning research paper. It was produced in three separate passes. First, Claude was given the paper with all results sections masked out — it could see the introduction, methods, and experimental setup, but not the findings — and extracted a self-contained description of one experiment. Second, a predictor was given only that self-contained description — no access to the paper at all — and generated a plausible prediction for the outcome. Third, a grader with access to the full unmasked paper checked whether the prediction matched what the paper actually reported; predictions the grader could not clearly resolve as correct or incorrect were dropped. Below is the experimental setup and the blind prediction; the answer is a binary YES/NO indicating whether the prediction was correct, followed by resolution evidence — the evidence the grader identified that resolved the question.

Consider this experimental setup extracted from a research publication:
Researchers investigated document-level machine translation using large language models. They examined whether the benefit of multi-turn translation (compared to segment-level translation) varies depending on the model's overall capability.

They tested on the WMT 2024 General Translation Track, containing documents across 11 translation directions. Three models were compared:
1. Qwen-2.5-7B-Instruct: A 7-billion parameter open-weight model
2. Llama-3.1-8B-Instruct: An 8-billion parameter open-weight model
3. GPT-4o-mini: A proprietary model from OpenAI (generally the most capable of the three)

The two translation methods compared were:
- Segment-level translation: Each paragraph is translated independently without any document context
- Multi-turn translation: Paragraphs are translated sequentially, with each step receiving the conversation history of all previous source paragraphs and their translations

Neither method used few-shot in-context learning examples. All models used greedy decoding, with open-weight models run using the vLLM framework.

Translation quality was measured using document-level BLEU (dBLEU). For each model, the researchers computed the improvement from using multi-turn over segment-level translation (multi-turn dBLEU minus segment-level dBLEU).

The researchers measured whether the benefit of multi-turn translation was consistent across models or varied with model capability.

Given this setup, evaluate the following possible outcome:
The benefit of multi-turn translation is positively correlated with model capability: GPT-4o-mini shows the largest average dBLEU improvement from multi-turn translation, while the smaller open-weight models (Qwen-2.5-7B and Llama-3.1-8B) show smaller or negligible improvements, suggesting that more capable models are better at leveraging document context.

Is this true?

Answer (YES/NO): NO